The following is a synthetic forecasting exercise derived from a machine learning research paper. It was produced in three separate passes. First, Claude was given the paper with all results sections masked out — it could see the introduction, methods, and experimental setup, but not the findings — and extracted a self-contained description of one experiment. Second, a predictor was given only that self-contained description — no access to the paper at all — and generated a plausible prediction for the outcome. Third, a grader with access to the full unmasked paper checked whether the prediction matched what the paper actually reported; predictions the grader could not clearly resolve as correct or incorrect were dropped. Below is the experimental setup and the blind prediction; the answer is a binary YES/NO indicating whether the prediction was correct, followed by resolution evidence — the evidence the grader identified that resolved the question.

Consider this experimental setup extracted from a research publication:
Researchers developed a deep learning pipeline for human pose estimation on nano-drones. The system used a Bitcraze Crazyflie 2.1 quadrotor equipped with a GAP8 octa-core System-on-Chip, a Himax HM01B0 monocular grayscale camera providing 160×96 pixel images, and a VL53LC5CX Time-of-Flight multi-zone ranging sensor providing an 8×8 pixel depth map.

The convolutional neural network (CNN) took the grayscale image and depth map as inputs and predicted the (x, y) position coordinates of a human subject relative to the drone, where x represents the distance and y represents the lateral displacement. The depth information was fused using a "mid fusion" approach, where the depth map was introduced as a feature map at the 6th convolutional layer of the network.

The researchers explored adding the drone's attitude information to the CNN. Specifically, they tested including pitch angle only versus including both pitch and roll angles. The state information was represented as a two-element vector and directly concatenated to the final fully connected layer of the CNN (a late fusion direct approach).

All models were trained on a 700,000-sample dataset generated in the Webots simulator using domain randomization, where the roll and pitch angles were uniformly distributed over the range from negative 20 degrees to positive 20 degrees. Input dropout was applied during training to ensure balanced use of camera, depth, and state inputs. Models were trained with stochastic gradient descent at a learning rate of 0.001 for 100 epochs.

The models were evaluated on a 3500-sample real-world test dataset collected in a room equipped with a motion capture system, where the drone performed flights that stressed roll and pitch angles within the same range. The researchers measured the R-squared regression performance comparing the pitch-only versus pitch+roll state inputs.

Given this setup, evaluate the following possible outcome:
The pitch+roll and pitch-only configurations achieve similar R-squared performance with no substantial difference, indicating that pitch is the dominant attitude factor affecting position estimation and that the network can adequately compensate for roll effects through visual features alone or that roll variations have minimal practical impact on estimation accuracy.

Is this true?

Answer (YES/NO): NO